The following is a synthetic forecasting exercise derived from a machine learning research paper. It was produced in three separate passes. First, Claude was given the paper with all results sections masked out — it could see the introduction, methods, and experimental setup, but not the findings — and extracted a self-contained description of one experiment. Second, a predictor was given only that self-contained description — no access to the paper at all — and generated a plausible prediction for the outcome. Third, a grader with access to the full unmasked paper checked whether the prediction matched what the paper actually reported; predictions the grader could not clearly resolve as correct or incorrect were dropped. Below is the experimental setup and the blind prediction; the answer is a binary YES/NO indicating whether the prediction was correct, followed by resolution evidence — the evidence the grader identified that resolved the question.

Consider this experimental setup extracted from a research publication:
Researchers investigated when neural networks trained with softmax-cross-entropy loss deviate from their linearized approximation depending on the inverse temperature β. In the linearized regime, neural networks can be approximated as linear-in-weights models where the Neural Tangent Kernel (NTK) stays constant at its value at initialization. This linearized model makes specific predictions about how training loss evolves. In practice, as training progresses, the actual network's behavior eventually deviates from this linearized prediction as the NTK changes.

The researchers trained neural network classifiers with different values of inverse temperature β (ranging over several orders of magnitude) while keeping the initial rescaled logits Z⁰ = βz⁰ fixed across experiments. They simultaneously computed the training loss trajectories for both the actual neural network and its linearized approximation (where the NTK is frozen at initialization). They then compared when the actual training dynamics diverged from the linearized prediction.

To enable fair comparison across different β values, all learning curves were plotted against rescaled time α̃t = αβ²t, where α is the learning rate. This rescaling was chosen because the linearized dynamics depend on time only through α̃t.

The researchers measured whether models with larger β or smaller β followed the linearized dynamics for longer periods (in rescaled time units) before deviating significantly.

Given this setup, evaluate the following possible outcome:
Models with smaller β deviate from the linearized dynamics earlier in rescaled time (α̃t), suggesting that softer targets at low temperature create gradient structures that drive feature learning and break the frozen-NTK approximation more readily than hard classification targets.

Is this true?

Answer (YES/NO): YES